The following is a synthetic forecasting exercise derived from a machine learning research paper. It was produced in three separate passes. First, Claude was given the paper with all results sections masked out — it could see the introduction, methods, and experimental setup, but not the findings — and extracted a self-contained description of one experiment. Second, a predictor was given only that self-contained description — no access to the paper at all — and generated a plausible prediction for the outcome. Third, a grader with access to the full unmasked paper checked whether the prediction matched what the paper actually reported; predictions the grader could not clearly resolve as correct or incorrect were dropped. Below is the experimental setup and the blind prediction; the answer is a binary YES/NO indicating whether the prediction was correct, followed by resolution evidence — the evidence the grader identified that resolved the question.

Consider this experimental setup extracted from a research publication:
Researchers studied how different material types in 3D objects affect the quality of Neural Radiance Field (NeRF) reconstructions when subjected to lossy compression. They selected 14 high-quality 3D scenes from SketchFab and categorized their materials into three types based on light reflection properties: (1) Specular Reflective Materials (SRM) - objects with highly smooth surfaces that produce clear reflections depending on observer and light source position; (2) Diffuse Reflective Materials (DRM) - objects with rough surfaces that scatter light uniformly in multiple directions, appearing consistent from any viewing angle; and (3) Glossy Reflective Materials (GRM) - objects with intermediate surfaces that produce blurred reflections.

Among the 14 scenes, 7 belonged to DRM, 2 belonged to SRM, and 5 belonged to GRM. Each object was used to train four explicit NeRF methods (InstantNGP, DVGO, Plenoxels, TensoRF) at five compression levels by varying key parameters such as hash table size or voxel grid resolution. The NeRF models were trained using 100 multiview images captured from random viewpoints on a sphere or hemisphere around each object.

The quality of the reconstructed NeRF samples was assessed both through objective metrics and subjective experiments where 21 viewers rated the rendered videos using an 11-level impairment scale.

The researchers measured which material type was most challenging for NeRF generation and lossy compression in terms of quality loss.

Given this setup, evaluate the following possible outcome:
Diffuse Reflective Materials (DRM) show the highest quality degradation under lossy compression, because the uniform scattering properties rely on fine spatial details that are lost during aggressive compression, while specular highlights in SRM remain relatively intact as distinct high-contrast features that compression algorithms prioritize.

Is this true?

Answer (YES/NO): NO